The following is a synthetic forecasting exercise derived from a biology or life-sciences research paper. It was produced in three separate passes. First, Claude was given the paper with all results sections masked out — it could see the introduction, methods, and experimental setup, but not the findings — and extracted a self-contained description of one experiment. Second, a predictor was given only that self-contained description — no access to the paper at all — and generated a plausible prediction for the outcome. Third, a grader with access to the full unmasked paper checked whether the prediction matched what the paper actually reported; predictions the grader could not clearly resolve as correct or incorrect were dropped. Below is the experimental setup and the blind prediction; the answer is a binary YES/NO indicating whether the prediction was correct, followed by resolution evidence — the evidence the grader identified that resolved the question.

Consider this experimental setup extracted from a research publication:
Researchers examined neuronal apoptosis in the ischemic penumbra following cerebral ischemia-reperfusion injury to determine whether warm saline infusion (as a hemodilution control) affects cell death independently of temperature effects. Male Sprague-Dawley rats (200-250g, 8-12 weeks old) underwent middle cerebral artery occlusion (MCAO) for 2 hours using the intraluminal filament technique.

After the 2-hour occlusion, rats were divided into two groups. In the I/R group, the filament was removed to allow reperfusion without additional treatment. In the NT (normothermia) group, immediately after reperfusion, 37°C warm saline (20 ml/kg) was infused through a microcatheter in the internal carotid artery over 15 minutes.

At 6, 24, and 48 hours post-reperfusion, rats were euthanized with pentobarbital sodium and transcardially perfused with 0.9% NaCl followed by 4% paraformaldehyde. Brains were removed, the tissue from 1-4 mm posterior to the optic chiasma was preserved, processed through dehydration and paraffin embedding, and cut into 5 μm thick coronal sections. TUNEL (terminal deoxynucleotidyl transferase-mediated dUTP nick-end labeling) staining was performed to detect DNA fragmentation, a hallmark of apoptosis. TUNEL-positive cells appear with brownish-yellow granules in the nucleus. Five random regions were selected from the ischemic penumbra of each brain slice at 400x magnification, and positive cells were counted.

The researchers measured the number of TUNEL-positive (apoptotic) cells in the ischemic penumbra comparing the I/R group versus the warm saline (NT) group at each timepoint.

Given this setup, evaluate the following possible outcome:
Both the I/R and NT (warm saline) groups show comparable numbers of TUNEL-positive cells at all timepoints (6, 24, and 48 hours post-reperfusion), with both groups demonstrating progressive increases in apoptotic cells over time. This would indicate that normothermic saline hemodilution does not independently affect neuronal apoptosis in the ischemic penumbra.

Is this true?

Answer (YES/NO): NO